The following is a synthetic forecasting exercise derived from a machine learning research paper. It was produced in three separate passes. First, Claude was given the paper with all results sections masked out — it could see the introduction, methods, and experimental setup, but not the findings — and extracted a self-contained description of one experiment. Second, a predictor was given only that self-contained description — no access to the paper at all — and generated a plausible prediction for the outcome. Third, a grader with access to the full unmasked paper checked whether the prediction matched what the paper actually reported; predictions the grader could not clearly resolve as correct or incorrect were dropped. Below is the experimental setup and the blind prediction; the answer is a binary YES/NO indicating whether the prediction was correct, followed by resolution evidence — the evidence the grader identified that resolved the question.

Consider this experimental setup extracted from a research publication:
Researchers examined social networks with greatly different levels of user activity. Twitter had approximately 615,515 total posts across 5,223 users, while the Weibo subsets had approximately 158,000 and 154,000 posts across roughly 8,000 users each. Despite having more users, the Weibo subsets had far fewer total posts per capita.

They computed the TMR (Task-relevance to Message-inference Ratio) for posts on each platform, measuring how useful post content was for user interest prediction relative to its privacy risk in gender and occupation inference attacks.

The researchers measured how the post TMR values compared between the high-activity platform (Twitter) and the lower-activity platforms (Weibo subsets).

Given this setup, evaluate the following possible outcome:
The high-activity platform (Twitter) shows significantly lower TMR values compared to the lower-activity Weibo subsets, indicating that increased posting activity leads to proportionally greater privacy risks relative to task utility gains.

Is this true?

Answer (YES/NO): NO